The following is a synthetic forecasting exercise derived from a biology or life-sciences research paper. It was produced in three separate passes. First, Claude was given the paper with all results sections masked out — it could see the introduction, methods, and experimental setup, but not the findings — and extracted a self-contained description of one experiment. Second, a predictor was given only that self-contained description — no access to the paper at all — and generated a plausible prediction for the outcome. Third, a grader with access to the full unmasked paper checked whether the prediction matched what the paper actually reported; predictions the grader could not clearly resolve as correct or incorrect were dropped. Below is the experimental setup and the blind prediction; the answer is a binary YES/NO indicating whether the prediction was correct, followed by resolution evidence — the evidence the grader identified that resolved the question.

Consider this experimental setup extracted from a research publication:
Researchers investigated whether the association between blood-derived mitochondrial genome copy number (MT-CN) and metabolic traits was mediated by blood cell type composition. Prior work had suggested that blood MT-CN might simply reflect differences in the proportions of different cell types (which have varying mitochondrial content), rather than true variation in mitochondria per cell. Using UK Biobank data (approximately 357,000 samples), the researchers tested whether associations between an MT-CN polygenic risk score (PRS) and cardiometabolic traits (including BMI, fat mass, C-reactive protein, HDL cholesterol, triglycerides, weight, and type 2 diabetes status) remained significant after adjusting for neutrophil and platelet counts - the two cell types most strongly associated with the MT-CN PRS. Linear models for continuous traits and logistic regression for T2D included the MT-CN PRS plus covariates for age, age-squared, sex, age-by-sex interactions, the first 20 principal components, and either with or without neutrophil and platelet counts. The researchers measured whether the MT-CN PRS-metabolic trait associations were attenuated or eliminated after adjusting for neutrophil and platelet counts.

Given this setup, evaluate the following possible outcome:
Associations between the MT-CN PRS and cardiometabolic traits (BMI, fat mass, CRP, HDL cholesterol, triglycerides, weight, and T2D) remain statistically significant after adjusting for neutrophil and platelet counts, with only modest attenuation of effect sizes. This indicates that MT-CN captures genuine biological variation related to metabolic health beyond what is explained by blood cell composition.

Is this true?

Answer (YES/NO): NO